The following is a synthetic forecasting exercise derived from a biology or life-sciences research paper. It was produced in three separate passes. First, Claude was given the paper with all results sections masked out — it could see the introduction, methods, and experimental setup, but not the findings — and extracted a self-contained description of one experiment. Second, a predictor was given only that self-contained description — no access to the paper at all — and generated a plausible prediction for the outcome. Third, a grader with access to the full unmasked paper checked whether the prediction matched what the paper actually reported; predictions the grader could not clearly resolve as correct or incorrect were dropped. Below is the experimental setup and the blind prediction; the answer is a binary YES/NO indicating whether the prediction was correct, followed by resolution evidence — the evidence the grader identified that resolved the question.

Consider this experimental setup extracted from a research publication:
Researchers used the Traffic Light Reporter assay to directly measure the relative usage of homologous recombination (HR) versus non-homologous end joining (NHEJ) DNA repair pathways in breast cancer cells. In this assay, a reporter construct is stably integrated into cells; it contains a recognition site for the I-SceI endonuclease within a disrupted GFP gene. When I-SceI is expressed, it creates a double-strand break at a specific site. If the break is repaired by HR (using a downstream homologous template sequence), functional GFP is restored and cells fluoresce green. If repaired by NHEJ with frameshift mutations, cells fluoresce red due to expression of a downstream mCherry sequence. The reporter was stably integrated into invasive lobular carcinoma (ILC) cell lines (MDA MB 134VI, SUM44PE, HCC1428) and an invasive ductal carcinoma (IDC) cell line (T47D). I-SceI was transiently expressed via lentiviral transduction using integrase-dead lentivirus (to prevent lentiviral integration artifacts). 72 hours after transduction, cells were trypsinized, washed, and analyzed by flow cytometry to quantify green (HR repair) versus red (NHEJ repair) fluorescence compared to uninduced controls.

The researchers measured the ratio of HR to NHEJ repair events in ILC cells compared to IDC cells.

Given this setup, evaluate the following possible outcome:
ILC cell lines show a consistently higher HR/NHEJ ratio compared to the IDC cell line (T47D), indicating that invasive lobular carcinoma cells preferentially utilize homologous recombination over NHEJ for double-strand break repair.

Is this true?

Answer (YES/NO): NO